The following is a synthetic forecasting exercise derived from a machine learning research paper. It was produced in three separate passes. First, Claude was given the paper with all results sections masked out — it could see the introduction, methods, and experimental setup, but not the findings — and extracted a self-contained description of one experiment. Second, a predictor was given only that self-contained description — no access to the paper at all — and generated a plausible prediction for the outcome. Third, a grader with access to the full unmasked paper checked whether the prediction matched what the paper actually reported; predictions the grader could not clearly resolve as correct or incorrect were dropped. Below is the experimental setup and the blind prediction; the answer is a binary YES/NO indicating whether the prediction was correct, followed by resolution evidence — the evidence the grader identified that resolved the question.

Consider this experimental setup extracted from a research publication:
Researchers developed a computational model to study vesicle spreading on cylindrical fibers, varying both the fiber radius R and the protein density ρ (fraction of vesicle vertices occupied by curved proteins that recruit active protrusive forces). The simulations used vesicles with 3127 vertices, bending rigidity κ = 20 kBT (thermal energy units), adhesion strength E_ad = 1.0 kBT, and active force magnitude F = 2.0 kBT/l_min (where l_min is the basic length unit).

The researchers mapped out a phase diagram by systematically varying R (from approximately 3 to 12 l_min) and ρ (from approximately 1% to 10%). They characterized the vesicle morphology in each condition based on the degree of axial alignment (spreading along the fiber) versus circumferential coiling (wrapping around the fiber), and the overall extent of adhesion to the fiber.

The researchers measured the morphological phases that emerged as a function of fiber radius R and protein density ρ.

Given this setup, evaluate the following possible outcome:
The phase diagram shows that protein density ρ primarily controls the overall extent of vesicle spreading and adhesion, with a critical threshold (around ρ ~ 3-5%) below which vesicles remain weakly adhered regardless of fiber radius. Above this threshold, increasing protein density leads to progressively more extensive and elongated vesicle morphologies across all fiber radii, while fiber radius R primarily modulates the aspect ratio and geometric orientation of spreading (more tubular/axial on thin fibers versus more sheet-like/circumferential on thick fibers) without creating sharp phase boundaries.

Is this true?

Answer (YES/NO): NO